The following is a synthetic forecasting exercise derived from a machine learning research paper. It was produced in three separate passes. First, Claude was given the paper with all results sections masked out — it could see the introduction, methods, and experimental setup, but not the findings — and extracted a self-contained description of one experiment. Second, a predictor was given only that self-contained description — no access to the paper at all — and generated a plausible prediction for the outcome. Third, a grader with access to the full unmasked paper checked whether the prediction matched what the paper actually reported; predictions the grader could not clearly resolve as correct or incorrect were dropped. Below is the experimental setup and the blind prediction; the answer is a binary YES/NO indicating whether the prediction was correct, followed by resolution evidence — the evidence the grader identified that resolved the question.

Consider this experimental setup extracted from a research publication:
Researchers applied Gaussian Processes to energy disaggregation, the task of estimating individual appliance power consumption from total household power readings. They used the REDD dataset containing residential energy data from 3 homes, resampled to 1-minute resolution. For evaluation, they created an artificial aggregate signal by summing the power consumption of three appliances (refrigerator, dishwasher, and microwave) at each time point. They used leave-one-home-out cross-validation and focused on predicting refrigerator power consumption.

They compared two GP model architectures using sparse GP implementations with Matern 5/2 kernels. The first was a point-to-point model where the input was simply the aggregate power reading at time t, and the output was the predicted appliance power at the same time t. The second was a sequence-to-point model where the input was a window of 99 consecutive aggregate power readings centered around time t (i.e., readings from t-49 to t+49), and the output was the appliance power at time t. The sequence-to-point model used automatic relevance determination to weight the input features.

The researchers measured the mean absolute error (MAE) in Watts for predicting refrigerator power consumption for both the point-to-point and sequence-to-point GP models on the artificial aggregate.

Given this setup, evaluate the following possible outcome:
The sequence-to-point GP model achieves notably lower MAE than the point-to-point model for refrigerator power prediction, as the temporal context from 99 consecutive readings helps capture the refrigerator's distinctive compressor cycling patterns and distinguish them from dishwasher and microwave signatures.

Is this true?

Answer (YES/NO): YES